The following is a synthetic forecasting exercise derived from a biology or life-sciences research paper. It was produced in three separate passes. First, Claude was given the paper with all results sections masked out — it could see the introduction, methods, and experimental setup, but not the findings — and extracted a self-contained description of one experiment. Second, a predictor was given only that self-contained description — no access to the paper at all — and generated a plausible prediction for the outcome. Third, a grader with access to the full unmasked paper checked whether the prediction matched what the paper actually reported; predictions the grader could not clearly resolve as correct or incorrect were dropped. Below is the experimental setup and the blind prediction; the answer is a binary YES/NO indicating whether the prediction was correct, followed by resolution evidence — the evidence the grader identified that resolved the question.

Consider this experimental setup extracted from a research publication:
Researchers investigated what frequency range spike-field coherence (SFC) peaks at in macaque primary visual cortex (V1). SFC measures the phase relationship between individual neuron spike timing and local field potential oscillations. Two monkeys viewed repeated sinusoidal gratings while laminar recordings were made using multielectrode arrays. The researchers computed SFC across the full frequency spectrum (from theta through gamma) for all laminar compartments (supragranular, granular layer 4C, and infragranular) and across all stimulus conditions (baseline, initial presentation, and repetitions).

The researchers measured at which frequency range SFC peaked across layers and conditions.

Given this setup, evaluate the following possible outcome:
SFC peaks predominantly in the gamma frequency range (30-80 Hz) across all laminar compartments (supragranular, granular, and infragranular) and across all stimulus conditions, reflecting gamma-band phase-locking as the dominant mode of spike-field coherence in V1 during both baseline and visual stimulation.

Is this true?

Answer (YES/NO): NO